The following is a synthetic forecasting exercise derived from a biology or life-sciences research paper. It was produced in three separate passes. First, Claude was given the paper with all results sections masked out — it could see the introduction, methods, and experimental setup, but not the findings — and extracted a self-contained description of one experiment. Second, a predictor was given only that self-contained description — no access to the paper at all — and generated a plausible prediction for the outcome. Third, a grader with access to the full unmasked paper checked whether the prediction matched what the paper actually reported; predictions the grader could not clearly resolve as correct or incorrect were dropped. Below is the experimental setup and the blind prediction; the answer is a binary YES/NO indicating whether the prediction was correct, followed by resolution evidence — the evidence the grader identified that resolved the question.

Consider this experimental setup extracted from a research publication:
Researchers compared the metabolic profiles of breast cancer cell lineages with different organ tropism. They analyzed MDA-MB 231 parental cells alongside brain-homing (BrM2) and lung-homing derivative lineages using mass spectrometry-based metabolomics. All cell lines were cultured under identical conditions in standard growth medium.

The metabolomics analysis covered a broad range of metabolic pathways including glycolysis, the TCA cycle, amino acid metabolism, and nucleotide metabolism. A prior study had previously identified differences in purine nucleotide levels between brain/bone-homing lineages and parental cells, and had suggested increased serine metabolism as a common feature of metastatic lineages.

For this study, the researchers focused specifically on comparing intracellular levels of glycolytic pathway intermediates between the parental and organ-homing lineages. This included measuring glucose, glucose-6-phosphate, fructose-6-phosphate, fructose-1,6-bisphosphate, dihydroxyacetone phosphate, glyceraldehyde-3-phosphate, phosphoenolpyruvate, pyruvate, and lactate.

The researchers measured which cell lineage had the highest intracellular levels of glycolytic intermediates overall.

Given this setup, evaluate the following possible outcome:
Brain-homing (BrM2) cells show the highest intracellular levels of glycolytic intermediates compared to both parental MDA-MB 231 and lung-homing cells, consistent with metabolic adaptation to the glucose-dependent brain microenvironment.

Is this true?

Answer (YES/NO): NO